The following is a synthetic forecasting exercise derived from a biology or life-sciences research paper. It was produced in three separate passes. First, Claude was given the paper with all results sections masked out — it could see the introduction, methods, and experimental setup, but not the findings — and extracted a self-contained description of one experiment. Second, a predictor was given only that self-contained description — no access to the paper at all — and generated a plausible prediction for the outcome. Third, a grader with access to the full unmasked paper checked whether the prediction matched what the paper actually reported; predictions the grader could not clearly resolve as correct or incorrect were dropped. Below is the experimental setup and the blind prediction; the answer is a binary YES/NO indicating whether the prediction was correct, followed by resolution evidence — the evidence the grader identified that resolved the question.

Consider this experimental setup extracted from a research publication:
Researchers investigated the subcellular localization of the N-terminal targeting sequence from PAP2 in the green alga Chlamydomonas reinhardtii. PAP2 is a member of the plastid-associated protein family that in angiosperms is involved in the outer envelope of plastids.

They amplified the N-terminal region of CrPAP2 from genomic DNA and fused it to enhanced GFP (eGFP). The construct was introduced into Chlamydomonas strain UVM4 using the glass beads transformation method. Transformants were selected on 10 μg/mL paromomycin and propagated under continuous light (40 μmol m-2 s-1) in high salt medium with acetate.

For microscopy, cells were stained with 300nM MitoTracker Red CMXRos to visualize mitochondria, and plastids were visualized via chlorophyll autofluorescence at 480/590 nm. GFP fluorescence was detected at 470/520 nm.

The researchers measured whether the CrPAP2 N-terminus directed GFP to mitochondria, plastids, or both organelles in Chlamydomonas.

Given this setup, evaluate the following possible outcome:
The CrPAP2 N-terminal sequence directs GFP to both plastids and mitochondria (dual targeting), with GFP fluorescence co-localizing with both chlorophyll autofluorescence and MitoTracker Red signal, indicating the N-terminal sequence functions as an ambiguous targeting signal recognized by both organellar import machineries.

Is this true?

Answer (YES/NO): NO